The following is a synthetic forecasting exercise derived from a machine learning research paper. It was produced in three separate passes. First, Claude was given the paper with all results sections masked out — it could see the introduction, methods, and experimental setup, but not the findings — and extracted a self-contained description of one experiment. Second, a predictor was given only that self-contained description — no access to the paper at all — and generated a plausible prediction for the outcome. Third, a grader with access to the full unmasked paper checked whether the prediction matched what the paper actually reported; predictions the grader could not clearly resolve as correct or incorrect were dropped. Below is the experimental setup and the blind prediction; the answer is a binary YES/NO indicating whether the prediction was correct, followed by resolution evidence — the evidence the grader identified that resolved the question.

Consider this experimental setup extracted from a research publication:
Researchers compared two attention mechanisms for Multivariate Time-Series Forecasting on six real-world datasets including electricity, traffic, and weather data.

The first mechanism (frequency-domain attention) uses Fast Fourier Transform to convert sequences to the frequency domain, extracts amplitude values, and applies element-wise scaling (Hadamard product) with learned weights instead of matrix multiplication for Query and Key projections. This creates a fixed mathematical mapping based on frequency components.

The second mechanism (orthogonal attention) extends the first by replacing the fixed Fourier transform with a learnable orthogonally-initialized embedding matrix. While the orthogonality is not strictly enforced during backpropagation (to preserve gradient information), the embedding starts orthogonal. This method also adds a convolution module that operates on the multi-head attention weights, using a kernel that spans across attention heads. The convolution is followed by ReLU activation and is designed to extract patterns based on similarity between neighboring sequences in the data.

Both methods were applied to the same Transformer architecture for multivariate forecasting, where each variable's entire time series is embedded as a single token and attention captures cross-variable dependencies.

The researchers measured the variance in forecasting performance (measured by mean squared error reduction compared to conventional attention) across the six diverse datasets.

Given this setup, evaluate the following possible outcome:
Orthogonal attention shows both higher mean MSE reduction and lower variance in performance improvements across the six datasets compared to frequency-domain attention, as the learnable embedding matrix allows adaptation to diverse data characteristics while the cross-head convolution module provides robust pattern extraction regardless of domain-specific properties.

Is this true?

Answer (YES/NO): YES